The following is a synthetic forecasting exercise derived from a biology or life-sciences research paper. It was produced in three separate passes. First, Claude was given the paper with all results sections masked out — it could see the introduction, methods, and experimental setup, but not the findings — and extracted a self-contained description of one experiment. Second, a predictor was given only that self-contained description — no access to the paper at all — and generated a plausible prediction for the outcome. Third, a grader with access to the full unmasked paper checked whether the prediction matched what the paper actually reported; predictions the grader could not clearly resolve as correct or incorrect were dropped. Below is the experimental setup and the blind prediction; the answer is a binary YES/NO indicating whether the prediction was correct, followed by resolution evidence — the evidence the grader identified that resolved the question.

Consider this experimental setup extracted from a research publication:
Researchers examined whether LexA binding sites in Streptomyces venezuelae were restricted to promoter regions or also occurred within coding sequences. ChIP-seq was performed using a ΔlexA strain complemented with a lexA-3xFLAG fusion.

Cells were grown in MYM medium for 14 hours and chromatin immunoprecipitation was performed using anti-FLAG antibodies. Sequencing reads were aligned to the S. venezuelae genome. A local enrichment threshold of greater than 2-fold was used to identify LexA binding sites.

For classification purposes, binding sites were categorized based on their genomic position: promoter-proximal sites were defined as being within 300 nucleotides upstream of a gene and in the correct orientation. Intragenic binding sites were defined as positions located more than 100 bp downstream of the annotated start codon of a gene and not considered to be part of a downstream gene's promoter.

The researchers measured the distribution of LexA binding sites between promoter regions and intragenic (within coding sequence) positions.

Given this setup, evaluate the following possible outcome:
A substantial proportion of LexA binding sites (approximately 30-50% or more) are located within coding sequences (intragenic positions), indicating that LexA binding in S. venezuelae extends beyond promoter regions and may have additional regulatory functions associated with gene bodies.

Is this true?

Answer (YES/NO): YES